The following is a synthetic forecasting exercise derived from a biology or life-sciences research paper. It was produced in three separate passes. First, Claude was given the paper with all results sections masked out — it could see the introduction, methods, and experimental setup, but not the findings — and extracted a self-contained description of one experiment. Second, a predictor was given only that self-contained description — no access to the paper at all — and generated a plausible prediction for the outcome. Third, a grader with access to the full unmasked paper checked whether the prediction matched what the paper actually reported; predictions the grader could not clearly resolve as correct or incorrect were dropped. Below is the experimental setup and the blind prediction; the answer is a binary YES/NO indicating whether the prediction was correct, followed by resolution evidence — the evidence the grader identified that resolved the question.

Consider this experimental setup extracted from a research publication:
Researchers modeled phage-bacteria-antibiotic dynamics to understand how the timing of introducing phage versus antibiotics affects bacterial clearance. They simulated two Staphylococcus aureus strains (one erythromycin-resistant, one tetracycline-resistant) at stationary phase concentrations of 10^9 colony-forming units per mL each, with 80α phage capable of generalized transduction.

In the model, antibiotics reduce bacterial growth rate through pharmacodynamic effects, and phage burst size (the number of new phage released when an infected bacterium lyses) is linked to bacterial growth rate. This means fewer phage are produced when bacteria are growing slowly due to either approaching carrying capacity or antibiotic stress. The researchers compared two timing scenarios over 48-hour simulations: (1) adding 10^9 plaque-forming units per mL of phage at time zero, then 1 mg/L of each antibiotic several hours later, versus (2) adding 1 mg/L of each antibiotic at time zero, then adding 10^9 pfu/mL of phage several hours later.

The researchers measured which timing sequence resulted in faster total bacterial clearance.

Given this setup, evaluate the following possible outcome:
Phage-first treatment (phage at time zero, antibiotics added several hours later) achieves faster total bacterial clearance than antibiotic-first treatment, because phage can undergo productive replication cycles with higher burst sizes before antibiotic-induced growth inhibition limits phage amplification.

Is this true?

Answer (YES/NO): YES